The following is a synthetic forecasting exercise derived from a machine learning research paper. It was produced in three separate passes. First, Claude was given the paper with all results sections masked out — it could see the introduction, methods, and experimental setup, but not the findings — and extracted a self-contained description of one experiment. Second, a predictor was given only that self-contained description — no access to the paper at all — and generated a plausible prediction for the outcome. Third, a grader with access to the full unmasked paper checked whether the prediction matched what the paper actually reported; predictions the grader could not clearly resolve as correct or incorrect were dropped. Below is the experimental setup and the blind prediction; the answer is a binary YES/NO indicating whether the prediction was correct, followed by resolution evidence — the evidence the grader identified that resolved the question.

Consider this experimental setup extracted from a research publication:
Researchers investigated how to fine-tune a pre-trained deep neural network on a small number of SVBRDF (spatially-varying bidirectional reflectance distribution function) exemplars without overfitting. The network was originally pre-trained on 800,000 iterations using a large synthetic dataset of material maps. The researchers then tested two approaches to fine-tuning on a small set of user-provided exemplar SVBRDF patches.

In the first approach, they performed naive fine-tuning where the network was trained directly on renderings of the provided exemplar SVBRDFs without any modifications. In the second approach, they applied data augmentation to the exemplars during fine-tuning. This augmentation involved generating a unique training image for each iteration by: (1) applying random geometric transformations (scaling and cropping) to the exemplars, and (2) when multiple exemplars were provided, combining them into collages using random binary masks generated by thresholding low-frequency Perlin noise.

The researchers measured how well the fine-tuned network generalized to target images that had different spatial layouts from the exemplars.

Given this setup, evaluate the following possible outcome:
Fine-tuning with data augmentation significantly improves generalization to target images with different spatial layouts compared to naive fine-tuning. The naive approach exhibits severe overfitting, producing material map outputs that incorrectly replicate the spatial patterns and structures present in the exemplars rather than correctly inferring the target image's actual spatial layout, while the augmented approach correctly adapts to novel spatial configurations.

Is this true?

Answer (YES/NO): NO